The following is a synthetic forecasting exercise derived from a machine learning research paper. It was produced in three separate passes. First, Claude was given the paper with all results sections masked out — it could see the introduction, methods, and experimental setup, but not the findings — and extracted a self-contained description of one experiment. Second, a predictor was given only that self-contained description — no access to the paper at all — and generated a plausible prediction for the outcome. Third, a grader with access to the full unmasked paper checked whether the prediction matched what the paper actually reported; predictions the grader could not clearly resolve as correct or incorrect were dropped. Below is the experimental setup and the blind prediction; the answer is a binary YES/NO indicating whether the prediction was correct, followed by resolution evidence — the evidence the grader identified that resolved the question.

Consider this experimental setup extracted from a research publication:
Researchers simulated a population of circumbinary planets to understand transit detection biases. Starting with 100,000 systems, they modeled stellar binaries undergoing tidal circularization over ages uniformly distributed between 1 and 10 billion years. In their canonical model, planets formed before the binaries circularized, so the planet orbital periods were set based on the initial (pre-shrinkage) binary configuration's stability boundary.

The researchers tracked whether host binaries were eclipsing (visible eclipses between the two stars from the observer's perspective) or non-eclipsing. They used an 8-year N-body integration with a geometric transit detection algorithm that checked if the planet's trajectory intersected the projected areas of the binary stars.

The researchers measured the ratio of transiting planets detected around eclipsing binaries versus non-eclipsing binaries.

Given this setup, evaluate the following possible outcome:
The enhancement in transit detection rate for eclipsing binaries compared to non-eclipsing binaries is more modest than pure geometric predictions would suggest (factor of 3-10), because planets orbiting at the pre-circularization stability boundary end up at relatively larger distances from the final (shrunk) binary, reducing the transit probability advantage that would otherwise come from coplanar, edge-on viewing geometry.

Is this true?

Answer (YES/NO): NO